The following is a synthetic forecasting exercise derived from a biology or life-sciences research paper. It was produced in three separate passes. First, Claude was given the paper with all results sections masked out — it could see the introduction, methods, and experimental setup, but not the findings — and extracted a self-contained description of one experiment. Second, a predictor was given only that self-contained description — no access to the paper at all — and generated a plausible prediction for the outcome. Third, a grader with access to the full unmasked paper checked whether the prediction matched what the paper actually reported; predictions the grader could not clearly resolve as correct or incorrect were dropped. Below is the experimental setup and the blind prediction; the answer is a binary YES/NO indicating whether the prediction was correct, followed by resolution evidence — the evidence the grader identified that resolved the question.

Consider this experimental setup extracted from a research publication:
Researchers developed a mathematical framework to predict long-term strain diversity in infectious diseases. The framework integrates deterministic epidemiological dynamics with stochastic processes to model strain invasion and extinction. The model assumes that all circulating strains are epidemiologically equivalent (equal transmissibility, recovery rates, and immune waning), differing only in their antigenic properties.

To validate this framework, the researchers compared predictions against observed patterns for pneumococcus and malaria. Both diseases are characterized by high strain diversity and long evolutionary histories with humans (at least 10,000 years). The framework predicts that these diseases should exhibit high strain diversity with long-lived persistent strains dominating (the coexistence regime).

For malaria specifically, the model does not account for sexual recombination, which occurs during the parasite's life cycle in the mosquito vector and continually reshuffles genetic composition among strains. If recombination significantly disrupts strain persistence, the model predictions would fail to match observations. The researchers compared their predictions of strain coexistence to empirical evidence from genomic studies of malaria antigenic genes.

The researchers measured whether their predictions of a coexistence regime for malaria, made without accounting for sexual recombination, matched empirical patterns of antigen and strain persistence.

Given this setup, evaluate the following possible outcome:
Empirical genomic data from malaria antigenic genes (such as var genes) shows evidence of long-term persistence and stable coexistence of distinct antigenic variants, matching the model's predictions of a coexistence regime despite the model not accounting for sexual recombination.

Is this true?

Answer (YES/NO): YES